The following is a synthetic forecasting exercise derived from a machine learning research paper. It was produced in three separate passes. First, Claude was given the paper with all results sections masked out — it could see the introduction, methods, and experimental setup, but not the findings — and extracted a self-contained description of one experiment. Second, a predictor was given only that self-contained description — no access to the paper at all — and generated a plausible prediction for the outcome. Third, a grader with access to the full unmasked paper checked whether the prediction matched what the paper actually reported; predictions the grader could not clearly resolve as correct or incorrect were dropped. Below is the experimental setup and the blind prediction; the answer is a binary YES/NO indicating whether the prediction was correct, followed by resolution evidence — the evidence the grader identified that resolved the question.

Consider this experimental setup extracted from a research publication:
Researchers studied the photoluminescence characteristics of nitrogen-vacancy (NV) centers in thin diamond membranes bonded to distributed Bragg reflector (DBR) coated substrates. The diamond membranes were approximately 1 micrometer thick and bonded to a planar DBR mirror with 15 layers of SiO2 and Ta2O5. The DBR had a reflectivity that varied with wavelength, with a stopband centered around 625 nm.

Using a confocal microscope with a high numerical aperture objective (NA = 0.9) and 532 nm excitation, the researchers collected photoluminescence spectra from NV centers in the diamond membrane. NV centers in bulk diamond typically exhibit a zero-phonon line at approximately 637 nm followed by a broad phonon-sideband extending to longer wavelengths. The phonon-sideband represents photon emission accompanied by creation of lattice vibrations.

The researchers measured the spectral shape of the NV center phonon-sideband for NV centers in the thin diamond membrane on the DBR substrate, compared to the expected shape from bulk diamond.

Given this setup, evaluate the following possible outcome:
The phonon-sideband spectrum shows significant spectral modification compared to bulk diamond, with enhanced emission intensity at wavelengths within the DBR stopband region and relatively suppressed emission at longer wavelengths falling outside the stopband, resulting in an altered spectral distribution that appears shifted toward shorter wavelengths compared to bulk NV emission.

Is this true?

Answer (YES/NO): NO